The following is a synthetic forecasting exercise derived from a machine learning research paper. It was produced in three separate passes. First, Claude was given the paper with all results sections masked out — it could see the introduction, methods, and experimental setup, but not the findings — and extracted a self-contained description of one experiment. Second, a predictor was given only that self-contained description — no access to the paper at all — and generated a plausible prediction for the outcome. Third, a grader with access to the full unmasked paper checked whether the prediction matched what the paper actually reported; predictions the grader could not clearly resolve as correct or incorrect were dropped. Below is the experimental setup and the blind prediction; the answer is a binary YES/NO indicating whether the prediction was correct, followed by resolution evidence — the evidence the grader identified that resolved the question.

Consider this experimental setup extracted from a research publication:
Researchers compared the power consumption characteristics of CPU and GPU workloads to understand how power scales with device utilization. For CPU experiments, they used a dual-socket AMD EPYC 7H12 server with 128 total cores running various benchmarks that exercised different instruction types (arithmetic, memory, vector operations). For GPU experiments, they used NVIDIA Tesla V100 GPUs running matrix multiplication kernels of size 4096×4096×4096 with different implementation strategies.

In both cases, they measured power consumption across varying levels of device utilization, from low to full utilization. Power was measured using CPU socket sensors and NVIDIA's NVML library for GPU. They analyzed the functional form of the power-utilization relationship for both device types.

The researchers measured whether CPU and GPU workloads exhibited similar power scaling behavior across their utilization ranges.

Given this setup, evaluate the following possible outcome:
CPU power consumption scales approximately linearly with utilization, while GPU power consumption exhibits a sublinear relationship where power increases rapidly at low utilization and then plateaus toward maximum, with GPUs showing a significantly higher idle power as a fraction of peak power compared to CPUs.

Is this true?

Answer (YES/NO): NO